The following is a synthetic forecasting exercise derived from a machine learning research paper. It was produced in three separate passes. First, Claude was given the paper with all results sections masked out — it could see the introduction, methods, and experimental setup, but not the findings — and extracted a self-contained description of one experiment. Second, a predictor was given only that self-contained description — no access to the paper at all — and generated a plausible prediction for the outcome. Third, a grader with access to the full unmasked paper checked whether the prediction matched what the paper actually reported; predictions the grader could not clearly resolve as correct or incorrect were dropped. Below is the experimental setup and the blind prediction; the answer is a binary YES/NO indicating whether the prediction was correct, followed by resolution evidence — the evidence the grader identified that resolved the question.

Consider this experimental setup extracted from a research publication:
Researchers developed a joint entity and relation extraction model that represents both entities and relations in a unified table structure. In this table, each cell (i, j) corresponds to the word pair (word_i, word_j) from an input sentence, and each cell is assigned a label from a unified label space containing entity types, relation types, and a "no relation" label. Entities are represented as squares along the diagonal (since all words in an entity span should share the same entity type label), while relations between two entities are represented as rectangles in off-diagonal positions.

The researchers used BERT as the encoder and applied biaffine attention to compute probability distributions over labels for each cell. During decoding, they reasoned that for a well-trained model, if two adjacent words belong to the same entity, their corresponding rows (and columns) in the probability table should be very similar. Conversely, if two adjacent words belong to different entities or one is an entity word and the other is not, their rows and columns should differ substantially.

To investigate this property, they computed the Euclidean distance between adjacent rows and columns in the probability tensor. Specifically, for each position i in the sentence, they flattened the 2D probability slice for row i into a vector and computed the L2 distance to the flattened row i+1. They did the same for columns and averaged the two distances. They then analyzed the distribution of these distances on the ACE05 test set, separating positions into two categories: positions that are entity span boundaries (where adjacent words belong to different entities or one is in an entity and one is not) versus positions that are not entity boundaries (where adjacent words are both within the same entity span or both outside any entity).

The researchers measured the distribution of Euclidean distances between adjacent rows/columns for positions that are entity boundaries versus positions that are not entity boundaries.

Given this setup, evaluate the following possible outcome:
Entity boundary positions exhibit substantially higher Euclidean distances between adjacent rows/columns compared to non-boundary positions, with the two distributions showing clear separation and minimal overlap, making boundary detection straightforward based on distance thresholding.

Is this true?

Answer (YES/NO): YES